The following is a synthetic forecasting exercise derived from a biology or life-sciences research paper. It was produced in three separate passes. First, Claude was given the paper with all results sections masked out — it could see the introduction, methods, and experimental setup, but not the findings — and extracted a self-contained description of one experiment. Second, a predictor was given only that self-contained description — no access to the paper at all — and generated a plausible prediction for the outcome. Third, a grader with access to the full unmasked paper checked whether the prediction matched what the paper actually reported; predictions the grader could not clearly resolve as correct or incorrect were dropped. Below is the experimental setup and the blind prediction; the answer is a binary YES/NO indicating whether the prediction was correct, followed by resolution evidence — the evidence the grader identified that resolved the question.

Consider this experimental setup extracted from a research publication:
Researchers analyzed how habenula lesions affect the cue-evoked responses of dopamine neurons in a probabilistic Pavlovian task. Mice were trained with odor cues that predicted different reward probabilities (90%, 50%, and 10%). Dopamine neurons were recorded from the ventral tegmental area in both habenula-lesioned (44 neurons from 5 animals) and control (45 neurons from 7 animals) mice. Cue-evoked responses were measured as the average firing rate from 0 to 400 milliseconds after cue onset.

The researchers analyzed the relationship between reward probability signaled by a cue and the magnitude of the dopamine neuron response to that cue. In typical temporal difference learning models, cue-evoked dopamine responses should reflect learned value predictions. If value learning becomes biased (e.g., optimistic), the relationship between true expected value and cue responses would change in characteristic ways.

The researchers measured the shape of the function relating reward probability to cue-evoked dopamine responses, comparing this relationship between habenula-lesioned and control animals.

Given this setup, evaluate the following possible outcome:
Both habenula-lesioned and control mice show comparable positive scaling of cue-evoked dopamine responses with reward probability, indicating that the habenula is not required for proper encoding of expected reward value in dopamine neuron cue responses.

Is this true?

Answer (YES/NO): NO